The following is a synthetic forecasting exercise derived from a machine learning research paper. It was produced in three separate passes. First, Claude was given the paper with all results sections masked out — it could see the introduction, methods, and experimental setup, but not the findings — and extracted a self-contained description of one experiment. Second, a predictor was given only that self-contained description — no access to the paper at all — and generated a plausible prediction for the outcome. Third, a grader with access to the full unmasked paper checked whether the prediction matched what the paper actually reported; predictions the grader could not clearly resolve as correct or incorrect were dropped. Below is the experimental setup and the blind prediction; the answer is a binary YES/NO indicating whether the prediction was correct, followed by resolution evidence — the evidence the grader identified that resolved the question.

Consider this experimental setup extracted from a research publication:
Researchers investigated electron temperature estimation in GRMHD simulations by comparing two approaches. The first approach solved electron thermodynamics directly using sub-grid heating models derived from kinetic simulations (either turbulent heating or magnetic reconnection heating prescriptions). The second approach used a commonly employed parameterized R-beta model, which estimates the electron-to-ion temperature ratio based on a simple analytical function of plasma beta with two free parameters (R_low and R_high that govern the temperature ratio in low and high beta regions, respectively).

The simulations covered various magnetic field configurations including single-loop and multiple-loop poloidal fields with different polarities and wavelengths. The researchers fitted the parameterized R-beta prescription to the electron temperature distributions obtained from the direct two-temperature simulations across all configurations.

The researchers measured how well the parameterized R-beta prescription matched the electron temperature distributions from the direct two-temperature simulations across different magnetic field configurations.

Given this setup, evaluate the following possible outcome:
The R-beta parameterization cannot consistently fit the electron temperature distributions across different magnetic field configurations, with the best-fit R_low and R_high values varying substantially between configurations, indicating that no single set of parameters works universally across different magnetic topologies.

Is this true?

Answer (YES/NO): NO